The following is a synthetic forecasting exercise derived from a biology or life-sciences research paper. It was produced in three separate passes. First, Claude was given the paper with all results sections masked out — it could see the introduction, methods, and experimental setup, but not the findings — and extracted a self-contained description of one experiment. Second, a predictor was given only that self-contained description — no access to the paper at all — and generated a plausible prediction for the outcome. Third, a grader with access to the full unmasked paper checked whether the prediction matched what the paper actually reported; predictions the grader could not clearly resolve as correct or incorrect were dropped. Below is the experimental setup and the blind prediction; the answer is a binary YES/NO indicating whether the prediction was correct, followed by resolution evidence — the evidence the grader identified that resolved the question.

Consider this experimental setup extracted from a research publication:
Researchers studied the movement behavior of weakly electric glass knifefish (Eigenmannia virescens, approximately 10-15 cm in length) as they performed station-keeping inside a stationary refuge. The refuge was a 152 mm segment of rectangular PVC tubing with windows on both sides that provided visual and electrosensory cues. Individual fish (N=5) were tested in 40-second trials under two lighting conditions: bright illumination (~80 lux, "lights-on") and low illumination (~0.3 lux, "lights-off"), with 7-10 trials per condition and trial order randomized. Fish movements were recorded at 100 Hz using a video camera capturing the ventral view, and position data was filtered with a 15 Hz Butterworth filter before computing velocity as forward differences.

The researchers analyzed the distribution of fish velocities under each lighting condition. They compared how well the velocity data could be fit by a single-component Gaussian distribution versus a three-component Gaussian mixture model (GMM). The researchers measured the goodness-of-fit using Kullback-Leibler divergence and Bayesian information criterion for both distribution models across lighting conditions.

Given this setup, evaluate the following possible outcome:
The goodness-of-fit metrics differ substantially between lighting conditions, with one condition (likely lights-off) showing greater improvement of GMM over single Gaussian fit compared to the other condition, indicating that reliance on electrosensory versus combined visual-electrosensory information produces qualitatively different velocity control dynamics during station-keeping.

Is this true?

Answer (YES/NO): NO